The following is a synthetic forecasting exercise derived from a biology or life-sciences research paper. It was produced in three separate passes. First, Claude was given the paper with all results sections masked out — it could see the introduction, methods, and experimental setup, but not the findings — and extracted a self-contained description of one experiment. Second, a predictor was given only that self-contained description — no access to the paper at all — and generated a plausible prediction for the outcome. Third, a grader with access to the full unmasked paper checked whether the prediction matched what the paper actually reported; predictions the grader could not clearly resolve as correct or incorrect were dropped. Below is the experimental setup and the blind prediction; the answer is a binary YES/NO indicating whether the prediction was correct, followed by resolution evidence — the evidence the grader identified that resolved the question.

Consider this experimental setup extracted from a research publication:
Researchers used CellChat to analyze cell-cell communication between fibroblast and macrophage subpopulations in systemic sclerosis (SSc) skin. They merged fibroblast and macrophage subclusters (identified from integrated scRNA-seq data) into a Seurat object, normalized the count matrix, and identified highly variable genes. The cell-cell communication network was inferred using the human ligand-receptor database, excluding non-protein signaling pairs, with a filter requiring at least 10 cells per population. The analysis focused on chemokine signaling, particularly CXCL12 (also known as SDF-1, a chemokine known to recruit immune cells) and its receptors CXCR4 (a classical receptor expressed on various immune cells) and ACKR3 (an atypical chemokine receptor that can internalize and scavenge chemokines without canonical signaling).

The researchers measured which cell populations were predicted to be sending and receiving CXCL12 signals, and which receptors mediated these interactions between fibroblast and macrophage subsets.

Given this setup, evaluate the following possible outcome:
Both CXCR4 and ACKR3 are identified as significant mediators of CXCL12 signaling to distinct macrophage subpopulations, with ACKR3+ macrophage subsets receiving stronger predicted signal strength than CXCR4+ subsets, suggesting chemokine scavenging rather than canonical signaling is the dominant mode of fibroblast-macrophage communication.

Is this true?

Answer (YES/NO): NO